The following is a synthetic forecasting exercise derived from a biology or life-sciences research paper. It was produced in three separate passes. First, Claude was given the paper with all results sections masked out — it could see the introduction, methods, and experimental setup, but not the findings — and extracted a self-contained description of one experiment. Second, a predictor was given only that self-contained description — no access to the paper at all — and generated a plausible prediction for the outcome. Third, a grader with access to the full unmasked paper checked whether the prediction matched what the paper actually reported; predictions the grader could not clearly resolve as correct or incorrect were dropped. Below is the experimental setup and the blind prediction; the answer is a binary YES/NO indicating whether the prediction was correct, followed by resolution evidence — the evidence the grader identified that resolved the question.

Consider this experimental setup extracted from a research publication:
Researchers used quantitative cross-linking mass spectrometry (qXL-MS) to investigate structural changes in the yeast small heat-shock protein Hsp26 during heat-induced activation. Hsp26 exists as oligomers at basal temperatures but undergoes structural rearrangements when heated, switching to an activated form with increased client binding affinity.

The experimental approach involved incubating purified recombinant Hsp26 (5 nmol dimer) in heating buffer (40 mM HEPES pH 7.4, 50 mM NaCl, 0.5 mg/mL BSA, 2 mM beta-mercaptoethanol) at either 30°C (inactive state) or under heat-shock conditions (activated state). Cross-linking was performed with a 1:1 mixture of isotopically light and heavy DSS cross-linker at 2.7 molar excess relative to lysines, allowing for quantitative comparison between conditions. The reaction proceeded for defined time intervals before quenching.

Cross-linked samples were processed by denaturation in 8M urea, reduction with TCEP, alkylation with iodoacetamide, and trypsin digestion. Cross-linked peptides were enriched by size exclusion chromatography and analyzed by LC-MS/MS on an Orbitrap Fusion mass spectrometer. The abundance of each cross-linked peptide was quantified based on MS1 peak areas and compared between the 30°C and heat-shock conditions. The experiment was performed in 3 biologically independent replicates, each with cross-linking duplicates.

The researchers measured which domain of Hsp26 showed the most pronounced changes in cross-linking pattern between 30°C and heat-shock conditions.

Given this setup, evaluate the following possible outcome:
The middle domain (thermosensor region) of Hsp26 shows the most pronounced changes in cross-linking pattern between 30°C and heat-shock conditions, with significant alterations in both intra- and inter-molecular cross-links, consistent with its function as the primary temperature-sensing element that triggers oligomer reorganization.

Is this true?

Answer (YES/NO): YES